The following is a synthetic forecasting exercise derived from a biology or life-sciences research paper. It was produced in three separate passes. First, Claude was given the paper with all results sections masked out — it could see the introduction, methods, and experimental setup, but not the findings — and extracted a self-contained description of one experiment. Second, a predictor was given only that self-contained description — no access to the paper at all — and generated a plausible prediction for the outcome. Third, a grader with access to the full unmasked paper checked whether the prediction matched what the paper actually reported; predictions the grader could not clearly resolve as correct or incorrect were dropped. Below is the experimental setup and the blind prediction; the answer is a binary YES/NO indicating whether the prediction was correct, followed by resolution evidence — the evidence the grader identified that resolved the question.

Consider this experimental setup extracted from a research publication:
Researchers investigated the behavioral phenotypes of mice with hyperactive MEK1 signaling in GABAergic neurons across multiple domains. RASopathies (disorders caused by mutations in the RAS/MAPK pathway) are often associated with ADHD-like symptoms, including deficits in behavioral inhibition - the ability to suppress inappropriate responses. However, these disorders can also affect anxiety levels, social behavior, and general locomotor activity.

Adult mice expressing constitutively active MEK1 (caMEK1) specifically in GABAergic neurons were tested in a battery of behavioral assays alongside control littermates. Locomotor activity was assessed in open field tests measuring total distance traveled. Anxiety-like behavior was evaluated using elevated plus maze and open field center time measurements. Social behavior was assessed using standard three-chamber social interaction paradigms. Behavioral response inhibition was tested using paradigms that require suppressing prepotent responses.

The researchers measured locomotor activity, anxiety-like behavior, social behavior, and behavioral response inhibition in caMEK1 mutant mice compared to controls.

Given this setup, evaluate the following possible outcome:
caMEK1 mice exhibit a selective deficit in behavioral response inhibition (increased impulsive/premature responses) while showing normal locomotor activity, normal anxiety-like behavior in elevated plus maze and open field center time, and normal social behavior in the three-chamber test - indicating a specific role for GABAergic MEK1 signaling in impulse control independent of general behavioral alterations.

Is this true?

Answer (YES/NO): YES